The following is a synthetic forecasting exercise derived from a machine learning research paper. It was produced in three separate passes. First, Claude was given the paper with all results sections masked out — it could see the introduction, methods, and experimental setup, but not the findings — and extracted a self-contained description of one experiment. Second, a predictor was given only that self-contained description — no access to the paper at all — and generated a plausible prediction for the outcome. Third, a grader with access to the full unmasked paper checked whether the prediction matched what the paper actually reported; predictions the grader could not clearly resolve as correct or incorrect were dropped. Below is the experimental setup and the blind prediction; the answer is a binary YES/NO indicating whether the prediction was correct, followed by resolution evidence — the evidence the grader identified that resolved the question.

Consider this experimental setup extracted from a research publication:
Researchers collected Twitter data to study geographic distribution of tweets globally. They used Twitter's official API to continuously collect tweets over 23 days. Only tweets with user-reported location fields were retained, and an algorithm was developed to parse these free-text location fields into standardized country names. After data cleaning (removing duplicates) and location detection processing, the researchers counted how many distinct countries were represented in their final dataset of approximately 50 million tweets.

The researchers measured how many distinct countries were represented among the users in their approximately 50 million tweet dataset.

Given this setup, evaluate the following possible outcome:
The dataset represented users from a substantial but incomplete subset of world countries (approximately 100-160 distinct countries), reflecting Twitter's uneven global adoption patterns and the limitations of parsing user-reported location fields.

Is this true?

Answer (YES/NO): NO